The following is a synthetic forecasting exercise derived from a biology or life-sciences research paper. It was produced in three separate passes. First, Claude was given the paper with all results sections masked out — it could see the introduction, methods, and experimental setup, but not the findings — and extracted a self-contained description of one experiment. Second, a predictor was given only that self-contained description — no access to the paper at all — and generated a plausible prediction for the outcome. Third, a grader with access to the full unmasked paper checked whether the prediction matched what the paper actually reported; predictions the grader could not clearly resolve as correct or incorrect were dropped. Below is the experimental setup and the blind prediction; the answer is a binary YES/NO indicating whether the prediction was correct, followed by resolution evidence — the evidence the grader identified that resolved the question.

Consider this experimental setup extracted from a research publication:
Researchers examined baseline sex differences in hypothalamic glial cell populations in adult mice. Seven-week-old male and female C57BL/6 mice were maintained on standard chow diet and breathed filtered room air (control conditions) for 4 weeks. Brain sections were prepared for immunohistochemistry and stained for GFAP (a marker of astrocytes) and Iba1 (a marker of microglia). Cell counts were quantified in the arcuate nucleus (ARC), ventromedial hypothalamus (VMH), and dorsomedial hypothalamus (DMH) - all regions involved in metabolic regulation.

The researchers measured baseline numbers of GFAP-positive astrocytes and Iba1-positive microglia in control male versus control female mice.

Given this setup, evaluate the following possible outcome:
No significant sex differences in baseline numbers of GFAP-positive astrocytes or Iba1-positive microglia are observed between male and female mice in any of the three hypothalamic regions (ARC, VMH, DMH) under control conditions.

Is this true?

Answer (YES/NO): NO